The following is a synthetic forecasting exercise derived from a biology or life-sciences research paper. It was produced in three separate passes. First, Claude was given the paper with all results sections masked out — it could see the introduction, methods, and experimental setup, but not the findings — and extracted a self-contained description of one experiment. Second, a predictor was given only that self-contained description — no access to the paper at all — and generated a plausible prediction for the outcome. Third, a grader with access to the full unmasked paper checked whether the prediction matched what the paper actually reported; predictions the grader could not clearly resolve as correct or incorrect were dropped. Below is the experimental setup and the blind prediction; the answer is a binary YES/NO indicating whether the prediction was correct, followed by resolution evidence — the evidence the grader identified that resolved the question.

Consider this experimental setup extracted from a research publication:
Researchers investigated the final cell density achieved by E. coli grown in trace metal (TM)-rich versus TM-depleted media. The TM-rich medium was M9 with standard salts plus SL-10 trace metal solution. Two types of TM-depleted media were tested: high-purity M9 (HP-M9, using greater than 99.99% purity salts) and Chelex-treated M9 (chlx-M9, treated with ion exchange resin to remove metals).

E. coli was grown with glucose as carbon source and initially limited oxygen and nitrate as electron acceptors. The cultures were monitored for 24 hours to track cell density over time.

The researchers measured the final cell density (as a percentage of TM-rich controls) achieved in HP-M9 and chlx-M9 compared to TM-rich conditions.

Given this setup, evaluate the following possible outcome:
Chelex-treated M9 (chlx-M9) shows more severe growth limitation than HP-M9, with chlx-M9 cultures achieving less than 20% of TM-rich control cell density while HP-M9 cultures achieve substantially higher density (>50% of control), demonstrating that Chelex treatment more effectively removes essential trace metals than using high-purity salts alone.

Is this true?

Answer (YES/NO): NO